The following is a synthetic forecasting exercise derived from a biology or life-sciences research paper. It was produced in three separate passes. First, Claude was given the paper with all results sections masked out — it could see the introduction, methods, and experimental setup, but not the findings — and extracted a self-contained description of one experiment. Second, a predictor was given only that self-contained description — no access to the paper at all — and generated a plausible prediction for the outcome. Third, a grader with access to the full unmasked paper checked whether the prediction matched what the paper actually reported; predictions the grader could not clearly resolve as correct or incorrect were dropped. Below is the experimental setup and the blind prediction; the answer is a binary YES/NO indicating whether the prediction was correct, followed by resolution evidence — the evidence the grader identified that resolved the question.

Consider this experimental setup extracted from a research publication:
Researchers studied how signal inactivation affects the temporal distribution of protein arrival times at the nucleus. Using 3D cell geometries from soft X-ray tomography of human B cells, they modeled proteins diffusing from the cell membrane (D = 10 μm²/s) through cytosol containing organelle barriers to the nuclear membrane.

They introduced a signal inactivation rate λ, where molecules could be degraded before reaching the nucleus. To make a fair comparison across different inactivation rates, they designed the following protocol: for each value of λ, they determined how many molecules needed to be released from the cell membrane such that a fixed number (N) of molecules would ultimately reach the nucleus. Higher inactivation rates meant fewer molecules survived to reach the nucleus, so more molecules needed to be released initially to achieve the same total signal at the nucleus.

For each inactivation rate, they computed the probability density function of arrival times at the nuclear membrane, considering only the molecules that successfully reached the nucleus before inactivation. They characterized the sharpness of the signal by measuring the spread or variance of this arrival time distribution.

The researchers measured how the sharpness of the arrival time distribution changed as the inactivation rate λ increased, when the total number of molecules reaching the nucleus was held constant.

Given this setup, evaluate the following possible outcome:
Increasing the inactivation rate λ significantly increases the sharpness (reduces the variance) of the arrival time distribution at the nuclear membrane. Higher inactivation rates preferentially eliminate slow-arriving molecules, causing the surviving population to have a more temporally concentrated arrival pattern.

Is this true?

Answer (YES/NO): YES